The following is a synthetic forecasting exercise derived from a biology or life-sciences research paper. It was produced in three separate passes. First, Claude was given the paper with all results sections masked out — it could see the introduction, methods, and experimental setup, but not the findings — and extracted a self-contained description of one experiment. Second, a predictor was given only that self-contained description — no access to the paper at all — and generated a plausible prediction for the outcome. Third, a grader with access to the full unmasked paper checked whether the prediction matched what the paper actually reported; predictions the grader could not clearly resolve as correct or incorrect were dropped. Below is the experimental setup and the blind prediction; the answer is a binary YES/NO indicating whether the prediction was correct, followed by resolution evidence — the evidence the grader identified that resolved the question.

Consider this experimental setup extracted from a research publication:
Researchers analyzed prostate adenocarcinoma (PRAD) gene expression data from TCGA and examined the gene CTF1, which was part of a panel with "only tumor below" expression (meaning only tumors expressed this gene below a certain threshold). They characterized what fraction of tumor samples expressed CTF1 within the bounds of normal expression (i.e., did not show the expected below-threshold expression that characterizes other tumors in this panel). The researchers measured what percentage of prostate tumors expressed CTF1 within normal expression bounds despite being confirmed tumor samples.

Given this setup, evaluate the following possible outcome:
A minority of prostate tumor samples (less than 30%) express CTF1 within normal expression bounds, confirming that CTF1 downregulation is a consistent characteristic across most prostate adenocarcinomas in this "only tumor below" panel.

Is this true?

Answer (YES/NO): NO